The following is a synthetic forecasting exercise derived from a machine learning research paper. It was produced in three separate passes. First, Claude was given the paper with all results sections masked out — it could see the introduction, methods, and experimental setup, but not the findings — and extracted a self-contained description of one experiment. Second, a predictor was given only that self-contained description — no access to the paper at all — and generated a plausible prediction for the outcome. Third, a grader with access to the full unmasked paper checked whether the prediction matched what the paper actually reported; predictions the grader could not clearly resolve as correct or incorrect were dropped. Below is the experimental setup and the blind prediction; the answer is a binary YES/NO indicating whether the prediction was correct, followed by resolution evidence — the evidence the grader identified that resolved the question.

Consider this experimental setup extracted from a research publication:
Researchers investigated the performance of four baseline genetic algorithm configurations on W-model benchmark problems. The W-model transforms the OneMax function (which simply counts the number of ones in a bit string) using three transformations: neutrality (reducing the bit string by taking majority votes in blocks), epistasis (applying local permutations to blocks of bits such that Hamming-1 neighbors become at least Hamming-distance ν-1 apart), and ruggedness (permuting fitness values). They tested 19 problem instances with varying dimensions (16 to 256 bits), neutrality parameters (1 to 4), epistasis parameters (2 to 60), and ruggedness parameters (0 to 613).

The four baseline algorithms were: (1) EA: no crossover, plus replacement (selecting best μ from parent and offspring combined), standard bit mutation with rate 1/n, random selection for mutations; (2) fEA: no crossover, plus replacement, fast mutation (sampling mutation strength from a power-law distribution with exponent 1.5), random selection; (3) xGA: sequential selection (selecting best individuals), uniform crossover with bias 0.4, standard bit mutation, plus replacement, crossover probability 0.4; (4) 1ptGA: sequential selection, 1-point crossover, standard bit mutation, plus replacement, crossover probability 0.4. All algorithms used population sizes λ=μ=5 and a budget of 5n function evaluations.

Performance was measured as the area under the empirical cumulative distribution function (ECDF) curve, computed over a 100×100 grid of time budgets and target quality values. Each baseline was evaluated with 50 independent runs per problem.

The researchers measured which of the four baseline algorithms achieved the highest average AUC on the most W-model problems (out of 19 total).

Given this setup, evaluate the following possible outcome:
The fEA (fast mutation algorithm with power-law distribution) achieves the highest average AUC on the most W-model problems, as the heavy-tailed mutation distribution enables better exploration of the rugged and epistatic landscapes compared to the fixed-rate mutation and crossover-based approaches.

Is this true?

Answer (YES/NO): YES